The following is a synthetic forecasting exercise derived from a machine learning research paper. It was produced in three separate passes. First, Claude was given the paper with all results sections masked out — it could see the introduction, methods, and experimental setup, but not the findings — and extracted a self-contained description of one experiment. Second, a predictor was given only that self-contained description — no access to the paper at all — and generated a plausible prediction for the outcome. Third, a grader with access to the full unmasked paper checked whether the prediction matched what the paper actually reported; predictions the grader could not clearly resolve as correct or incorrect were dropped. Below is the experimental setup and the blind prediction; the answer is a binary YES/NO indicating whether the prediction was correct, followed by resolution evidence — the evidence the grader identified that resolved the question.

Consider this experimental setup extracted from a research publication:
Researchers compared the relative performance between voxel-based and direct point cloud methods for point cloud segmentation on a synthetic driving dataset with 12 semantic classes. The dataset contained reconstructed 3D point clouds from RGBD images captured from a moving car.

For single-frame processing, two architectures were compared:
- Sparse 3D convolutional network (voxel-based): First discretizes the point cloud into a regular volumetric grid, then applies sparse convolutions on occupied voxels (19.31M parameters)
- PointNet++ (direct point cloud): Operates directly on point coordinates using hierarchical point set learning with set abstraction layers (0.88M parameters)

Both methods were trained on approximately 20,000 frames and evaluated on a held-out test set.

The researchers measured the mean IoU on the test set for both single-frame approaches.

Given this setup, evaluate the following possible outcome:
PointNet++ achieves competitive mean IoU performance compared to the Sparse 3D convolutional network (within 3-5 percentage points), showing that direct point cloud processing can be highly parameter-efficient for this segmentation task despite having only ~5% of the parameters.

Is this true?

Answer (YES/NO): YES